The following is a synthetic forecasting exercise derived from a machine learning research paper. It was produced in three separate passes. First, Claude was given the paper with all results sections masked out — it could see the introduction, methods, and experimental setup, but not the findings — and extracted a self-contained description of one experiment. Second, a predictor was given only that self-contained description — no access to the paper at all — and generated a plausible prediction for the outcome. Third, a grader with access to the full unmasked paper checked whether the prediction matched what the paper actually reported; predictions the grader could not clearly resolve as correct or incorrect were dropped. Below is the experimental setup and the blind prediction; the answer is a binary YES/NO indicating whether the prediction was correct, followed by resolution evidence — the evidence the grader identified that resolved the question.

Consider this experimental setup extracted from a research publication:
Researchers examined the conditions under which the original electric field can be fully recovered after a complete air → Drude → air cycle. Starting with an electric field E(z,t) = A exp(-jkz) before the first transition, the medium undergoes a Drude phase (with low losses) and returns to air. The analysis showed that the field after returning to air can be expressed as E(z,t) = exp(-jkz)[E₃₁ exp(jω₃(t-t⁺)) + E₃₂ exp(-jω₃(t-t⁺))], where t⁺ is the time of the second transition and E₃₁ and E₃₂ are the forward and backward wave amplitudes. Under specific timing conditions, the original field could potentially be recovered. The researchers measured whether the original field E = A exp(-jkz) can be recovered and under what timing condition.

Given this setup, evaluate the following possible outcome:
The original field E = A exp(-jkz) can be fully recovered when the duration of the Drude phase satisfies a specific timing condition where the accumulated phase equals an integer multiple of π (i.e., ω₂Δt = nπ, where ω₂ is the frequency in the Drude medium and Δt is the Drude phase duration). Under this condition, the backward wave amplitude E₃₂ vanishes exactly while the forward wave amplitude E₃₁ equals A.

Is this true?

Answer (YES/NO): NO